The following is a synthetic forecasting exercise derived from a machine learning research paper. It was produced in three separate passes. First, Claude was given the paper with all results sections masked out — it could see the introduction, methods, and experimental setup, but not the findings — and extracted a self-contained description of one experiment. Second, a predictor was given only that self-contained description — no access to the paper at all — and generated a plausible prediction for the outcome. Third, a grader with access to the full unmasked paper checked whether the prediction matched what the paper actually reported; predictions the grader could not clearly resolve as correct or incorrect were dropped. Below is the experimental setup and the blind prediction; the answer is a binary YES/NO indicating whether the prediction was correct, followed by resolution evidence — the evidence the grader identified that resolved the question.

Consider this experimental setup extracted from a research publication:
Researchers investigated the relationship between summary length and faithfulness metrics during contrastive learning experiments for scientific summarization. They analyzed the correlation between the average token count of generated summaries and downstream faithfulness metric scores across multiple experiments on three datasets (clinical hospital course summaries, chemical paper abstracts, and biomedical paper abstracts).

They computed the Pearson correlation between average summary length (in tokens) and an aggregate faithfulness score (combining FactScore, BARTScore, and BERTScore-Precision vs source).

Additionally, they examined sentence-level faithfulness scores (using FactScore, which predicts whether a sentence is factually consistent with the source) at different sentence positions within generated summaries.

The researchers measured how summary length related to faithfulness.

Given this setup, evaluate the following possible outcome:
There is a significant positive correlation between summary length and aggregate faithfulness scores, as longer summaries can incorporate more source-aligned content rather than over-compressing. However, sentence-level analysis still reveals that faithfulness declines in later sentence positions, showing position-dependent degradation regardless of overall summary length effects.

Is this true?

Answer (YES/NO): NO